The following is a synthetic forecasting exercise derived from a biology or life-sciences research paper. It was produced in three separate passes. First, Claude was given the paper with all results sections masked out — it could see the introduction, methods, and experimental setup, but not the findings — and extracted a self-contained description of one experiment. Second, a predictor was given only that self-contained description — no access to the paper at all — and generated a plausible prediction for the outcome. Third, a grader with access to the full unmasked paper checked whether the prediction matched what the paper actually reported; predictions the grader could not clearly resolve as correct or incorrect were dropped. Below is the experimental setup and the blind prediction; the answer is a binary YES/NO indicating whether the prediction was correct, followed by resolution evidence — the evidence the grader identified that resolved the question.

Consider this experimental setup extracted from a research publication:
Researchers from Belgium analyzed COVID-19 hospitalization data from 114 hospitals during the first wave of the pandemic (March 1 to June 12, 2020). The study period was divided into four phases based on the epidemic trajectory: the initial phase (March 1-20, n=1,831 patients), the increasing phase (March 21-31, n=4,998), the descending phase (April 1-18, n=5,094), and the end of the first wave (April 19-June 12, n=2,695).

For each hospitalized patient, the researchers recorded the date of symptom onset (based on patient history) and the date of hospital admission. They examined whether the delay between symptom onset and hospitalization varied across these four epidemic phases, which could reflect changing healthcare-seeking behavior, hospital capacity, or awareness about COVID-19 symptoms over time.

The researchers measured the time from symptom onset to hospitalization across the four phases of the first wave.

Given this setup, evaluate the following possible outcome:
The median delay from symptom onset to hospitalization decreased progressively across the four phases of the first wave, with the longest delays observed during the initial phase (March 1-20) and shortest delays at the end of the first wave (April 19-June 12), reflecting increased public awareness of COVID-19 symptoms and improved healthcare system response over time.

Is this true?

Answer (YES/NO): NO